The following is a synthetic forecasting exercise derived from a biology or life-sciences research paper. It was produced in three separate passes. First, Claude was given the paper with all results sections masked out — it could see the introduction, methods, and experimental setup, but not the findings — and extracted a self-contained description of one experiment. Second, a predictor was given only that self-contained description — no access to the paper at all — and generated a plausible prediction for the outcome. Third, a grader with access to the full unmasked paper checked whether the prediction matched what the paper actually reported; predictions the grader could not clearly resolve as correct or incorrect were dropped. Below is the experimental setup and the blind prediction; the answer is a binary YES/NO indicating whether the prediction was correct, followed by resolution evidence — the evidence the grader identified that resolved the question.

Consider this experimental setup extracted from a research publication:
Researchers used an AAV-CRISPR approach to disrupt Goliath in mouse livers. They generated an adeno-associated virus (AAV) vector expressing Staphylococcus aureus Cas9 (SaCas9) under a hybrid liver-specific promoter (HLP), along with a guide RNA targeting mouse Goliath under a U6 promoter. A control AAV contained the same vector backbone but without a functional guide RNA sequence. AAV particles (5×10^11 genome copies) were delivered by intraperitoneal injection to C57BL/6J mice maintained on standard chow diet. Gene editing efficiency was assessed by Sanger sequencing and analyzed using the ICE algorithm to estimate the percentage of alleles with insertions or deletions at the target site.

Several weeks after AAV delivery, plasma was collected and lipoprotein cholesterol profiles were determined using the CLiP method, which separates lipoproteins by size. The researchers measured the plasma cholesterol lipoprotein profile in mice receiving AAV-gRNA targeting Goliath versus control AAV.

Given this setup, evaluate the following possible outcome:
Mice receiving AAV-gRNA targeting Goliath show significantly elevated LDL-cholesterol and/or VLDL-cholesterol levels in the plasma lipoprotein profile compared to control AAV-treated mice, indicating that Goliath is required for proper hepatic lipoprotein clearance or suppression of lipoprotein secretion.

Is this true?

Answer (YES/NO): NO